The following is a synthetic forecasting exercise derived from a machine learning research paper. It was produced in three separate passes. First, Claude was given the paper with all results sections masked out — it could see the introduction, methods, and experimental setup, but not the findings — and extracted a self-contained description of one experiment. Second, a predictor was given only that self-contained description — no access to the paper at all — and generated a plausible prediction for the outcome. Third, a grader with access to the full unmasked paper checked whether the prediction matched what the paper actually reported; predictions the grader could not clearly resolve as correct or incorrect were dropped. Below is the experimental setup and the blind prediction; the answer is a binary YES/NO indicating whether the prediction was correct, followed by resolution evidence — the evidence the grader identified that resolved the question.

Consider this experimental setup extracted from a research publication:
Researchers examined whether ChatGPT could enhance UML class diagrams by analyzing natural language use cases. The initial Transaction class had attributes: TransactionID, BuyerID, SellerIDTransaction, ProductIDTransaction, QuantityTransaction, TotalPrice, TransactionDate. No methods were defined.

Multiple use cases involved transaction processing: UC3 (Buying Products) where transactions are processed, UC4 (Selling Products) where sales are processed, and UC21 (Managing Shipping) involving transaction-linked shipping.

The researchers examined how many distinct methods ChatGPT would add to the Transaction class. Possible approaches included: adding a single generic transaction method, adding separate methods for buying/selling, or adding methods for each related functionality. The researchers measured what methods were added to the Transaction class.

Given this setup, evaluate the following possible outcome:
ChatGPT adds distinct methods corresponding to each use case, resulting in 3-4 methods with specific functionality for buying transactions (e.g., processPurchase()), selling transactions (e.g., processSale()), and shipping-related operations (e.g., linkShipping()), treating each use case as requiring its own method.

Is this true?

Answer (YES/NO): YES